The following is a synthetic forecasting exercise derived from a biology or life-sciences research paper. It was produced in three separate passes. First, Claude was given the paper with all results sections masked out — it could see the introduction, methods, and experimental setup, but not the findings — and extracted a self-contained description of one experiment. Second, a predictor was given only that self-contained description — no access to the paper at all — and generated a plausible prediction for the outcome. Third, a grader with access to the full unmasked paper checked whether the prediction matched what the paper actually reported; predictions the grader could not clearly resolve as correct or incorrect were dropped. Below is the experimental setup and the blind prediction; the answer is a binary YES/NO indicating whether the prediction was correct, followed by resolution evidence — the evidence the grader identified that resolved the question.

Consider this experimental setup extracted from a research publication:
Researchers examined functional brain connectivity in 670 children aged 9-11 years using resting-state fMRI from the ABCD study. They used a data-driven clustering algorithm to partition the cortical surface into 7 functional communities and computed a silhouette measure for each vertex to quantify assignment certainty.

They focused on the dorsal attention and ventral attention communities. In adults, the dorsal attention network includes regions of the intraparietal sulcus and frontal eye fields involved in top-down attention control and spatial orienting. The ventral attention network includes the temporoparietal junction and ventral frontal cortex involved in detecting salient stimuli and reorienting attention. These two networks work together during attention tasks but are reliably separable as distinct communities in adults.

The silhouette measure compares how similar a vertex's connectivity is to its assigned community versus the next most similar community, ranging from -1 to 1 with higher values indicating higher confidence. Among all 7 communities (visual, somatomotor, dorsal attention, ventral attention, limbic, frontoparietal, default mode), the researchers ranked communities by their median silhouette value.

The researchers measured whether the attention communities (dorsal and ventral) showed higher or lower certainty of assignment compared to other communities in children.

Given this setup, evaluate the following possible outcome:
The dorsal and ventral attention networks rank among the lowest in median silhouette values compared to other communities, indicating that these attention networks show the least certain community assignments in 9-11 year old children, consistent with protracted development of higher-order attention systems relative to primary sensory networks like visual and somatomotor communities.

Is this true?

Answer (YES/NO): NO